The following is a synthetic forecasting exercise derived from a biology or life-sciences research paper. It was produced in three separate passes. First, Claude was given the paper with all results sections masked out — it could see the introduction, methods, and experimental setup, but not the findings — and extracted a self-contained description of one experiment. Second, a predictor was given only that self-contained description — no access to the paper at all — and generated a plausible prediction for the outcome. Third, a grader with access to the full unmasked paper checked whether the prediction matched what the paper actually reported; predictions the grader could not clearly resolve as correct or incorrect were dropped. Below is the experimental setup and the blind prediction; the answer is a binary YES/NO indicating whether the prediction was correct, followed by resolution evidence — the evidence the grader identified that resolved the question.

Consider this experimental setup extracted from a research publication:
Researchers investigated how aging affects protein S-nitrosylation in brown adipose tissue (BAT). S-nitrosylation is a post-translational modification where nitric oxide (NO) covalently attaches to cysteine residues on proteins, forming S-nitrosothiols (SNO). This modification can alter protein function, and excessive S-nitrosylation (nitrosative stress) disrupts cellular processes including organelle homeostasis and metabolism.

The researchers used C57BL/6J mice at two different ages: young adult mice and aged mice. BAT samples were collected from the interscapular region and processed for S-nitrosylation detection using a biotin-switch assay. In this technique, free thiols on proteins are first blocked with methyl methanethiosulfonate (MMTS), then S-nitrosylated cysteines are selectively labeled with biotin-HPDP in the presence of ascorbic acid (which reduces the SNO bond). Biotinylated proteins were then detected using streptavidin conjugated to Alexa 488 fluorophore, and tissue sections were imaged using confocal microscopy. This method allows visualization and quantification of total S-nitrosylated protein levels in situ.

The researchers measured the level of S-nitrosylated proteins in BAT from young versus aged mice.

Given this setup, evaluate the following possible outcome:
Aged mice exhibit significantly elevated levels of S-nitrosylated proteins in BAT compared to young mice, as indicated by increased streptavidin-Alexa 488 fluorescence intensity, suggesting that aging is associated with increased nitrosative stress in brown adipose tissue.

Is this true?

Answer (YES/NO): YES